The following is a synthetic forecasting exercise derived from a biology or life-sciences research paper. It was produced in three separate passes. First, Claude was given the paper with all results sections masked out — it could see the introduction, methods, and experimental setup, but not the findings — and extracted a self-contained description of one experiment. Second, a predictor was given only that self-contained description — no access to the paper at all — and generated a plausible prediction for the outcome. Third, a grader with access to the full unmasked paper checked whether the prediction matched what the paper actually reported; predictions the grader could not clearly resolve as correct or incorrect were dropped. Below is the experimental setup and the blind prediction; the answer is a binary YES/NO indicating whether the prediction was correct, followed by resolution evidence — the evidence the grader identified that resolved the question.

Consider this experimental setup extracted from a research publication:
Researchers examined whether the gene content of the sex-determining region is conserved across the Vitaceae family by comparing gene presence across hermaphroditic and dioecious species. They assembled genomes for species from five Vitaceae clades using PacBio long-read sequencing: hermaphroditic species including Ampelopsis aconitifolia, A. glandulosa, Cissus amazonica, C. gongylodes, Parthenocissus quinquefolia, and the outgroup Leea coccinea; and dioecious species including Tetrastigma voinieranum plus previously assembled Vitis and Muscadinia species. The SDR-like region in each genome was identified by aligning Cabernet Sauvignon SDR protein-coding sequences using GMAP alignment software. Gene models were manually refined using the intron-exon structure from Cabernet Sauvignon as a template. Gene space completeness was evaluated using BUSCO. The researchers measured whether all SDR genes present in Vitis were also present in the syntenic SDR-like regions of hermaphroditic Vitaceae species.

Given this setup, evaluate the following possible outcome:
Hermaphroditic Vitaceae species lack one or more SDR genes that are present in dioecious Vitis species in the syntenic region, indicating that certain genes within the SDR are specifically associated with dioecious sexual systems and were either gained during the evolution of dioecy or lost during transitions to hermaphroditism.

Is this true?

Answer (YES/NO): NO